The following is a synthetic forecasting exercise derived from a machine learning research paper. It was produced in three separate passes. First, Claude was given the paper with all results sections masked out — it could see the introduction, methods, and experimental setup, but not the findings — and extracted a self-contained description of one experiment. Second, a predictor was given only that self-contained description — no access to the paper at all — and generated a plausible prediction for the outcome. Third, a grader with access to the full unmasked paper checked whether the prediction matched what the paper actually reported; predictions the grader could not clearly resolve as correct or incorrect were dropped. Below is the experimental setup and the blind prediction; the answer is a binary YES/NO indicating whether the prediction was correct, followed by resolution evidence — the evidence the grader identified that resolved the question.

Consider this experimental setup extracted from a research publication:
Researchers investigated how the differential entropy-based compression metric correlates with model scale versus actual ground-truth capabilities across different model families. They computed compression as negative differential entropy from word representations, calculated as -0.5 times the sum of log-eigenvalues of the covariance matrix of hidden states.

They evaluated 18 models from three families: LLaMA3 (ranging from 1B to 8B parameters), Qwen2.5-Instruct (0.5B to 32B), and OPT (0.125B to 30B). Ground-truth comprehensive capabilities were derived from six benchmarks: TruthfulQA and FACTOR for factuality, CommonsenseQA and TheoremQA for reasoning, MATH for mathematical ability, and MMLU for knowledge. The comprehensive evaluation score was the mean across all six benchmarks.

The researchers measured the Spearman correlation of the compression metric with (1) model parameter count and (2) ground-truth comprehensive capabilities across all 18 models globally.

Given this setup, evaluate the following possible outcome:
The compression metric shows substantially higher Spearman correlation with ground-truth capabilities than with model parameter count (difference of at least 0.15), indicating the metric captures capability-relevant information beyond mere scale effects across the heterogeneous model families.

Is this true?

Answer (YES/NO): NO